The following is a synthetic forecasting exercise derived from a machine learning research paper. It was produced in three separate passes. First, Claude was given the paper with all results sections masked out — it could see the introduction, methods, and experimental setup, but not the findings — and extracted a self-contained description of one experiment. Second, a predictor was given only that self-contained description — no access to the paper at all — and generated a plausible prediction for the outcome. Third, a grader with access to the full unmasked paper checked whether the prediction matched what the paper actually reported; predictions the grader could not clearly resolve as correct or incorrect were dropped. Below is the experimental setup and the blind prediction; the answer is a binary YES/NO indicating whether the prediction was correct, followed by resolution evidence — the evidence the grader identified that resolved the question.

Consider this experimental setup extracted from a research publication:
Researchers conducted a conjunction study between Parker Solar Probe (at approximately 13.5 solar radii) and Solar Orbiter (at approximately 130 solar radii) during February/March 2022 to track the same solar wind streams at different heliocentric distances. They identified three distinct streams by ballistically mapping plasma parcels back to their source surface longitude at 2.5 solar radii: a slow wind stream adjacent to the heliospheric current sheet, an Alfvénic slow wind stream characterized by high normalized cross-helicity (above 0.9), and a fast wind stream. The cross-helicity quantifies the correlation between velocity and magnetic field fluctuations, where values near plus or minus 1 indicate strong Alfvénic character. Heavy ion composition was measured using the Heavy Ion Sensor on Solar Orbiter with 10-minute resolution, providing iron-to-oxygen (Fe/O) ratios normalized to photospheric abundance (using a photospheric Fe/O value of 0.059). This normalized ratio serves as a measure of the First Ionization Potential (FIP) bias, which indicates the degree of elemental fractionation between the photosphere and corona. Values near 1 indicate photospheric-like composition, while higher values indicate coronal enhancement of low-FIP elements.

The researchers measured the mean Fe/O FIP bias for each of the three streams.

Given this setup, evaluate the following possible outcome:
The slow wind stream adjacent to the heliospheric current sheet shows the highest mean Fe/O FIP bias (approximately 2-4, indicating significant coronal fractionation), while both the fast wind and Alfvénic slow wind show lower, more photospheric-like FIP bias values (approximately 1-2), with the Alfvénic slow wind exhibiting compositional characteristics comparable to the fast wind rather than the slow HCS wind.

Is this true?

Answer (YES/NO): NO